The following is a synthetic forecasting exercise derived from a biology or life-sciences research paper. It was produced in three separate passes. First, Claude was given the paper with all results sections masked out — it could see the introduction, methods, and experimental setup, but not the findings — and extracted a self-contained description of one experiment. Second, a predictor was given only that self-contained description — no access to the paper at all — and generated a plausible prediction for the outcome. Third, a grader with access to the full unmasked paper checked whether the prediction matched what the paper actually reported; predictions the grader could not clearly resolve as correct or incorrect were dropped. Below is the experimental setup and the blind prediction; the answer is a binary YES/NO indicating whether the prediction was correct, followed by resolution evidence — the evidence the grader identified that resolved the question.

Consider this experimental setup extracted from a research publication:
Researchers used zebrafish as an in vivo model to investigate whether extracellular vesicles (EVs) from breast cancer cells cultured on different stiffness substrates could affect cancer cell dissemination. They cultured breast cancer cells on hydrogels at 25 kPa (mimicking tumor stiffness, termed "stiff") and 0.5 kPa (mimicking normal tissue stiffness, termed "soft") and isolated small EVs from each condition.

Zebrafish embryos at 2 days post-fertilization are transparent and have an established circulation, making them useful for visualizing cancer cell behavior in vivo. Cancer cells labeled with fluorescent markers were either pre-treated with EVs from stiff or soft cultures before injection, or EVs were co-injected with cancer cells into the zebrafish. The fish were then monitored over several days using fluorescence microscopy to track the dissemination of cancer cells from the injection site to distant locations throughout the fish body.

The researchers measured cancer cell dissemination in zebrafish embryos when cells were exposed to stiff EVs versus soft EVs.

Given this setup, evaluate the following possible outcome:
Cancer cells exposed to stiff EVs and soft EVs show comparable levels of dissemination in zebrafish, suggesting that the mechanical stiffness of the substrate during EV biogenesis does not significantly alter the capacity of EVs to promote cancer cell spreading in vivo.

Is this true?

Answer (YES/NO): NO